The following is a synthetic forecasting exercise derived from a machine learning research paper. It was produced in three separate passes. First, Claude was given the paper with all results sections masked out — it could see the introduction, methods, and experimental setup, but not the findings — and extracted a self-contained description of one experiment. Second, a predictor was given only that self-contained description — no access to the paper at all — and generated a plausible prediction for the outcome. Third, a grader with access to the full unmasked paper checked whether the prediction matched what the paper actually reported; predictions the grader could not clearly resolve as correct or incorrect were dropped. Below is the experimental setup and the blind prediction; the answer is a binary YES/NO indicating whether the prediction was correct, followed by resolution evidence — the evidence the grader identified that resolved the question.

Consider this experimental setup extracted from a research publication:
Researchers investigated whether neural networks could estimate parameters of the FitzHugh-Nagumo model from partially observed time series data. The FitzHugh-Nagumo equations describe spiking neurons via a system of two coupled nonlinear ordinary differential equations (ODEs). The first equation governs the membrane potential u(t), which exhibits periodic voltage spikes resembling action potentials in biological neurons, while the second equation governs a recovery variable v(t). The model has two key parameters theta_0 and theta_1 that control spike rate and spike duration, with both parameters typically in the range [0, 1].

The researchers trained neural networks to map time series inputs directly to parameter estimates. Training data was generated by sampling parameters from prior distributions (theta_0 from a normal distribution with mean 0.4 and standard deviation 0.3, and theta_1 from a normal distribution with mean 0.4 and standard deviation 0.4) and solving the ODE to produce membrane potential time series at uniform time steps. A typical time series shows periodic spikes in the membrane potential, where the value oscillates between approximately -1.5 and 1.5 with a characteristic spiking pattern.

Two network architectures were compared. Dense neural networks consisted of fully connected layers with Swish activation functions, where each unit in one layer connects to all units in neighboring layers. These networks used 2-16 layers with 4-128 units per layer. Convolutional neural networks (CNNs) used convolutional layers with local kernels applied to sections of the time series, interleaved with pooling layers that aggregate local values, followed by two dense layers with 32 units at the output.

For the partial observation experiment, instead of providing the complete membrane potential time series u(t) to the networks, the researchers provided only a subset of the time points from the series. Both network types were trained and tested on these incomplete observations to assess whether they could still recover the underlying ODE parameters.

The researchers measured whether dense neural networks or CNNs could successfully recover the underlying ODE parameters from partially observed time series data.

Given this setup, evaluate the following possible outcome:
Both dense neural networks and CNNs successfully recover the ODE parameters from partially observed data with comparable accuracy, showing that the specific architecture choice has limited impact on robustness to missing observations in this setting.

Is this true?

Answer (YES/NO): NO